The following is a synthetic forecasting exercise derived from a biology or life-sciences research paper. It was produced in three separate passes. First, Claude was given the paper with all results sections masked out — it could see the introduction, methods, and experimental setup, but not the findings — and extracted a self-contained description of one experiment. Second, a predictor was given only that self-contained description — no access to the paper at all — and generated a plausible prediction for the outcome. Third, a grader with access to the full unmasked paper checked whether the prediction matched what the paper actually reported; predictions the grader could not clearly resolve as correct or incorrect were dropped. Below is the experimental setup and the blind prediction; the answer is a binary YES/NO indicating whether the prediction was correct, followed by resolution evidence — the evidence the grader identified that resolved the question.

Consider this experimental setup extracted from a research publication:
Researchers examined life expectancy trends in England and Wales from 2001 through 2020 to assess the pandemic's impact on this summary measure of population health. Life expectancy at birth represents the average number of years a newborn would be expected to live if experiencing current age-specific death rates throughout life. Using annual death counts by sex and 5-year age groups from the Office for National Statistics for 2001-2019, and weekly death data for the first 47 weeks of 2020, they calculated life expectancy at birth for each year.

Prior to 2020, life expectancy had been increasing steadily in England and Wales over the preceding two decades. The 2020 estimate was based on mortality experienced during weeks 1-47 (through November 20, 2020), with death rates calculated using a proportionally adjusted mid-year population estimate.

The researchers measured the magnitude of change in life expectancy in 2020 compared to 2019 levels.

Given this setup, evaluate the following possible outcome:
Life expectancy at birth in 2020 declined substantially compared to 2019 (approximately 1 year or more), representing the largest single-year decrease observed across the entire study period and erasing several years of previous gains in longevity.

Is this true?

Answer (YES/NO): YES